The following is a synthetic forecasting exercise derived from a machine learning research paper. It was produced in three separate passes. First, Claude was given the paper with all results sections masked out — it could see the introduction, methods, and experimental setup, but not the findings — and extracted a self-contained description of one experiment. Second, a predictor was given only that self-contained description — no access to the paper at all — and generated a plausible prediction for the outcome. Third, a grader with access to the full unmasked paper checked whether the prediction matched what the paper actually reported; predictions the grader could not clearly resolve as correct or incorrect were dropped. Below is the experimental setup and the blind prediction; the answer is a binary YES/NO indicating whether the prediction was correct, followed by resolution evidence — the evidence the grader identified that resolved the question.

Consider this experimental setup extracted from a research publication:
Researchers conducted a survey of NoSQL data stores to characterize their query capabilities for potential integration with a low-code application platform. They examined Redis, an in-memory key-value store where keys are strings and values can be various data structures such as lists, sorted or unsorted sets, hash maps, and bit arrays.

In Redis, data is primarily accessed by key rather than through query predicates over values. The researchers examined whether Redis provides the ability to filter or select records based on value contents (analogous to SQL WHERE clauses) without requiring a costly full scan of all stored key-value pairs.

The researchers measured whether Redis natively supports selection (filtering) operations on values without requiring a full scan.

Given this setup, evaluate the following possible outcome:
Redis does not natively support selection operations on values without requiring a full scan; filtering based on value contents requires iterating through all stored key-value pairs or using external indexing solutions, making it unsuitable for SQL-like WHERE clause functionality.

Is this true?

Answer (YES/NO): YES